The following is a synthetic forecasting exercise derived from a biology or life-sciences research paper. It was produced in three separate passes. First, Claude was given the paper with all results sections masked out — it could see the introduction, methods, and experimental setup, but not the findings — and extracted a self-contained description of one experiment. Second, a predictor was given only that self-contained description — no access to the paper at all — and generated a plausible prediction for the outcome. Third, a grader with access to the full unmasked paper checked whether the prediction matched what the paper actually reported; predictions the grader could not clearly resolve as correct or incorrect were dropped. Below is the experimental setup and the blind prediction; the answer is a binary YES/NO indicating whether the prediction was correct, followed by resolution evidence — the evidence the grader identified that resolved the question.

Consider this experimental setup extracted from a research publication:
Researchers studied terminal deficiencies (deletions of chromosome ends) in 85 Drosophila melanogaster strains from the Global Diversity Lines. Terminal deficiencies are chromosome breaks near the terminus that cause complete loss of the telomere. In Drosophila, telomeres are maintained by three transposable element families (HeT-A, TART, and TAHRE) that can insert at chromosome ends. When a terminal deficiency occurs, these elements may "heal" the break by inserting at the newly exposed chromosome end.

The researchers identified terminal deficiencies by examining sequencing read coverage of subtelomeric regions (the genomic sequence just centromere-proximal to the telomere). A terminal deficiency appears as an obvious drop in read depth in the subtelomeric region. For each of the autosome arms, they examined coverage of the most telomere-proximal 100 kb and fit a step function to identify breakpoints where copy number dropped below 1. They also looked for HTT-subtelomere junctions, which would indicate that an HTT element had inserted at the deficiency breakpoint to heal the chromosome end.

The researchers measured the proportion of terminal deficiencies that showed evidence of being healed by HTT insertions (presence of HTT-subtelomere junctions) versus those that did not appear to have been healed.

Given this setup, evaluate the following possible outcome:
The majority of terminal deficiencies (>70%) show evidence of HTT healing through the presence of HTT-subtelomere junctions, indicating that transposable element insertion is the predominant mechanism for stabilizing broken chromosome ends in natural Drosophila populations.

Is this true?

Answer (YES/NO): NO